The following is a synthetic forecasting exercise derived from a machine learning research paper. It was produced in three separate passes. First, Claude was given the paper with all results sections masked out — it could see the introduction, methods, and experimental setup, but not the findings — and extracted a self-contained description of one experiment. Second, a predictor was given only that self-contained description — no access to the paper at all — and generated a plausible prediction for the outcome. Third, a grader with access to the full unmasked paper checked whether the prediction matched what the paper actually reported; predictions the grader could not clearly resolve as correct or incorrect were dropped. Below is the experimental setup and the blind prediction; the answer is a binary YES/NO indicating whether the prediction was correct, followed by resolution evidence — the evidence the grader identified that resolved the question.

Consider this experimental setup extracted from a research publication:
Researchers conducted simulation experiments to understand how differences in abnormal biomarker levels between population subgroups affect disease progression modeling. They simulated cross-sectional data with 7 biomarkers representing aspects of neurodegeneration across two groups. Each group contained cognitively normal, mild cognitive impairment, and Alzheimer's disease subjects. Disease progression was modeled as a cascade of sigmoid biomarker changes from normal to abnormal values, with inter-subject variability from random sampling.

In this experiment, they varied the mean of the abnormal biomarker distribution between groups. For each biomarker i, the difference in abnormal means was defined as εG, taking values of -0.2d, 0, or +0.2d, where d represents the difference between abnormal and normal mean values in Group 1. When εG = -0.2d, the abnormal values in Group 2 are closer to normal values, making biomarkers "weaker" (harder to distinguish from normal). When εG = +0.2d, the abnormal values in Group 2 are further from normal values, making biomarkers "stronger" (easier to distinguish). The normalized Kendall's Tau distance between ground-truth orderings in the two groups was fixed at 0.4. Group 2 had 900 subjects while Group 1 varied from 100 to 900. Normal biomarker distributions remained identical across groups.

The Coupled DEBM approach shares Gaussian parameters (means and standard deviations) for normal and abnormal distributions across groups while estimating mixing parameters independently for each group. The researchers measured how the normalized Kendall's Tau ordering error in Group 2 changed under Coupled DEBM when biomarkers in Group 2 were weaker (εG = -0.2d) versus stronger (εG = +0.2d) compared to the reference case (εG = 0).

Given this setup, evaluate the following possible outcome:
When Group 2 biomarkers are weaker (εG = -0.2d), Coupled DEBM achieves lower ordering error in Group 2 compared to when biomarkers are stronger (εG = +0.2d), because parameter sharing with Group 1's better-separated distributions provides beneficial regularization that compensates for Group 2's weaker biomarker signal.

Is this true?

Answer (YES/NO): NO